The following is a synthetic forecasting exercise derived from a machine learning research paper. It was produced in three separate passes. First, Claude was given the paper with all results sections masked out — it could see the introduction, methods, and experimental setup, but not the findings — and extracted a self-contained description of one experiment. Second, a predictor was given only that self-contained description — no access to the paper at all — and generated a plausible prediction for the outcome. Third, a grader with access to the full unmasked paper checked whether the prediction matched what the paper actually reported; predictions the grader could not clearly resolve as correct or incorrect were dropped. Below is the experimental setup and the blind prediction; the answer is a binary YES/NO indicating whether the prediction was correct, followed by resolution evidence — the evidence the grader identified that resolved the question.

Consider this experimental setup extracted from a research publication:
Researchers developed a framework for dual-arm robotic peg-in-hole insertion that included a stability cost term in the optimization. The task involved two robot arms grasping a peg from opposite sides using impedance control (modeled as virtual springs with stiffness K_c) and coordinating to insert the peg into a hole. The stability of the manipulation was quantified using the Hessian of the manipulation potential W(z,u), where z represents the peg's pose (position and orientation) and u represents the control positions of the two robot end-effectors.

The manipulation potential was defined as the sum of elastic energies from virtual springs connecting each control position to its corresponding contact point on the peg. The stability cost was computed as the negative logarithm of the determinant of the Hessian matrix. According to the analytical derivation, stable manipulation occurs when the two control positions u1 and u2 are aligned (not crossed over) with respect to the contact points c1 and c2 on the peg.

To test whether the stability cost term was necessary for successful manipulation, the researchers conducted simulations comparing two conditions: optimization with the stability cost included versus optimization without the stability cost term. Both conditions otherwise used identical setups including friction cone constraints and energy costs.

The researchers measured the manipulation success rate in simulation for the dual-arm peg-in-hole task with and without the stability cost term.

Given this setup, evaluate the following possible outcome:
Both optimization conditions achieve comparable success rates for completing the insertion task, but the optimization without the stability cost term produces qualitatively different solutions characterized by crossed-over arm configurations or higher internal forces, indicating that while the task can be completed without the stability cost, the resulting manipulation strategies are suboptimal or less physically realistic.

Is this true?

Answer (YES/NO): NO